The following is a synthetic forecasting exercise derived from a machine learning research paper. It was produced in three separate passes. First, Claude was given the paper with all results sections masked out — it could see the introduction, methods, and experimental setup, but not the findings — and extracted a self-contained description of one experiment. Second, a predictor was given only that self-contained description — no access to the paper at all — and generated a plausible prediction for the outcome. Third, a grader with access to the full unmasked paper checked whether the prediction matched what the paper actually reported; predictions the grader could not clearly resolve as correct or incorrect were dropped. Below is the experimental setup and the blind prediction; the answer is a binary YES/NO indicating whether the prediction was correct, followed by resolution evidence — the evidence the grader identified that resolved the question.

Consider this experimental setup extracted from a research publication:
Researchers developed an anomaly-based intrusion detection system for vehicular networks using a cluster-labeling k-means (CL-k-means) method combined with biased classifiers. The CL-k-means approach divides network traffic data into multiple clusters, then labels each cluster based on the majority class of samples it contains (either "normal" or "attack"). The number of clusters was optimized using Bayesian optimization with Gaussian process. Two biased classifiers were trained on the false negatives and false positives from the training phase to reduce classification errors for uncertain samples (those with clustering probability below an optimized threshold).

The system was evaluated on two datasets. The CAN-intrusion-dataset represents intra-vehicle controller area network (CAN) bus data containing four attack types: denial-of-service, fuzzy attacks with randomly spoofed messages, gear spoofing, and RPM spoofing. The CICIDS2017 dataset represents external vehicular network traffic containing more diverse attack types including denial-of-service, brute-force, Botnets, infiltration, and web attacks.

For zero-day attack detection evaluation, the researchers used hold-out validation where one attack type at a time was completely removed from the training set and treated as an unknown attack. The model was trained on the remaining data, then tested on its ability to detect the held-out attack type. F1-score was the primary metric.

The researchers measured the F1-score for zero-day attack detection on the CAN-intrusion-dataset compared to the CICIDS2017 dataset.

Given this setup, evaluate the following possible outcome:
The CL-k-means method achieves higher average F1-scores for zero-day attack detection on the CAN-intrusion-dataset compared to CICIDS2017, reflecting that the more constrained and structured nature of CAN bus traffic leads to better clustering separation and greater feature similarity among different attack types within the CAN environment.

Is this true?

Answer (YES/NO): YES